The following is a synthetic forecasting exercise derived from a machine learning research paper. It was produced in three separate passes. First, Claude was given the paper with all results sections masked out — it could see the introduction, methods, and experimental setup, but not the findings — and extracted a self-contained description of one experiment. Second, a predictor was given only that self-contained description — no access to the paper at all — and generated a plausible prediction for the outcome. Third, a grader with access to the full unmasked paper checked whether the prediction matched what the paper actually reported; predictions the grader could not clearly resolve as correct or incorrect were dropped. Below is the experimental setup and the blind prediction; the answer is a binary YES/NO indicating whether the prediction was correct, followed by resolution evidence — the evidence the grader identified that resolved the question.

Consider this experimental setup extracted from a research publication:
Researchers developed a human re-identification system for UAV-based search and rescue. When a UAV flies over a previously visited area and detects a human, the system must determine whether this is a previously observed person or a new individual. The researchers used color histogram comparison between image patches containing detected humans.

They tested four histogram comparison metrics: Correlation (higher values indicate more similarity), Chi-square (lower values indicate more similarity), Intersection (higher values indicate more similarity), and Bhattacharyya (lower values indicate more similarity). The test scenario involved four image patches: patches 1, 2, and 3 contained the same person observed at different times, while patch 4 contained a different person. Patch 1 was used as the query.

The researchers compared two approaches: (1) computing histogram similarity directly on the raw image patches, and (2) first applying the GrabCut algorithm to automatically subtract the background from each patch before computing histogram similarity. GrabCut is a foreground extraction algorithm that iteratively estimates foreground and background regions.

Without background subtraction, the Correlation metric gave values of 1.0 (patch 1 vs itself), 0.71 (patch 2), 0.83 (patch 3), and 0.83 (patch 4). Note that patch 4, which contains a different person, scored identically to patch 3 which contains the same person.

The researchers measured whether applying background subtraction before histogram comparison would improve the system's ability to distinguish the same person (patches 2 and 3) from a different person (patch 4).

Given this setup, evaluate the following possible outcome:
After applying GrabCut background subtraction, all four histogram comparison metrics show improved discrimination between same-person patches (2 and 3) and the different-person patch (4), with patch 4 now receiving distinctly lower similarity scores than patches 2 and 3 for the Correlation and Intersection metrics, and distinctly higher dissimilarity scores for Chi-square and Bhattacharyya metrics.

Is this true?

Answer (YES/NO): YES